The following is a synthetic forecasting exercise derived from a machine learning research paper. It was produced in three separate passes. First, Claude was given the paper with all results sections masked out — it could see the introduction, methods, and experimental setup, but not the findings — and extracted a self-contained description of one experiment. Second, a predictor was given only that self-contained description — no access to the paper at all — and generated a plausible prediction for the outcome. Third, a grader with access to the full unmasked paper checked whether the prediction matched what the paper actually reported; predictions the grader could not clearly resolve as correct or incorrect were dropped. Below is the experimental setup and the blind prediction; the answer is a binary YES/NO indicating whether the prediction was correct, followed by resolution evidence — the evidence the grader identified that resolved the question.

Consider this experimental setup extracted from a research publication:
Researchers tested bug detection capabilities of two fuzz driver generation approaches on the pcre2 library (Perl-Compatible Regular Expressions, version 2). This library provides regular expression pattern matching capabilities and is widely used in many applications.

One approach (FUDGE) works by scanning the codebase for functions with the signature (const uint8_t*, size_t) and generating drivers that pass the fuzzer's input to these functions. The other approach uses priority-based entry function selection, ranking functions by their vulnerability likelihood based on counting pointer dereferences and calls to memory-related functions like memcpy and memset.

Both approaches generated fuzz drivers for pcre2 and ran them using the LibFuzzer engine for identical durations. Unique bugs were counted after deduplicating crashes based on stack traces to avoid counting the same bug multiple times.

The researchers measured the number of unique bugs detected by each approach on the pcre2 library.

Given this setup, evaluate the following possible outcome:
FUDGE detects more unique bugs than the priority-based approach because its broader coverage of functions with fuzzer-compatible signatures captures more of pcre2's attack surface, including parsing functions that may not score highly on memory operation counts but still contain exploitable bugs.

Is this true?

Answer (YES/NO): NO